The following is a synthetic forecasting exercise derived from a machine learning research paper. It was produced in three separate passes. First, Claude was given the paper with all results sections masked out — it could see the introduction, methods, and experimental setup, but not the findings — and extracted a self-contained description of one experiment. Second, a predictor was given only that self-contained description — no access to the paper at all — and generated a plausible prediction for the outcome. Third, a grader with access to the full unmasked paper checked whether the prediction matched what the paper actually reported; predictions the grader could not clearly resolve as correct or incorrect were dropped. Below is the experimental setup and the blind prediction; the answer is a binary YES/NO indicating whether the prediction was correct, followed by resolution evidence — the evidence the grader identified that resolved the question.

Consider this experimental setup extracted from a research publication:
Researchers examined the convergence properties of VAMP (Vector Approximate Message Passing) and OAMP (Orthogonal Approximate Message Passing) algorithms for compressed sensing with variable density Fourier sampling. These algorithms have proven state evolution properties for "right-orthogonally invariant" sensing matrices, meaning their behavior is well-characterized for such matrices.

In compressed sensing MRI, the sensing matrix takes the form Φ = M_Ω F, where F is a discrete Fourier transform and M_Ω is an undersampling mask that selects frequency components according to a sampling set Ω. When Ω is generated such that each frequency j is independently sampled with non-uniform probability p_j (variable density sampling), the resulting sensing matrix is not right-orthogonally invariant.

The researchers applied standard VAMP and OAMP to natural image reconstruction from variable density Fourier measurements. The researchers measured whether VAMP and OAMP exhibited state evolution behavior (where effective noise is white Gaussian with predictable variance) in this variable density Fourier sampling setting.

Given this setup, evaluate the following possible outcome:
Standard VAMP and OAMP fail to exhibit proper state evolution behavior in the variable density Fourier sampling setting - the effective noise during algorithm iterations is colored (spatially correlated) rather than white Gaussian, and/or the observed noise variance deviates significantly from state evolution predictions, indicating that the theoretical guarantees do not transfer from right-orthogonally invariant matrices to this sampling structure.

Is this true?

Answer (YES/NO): YES